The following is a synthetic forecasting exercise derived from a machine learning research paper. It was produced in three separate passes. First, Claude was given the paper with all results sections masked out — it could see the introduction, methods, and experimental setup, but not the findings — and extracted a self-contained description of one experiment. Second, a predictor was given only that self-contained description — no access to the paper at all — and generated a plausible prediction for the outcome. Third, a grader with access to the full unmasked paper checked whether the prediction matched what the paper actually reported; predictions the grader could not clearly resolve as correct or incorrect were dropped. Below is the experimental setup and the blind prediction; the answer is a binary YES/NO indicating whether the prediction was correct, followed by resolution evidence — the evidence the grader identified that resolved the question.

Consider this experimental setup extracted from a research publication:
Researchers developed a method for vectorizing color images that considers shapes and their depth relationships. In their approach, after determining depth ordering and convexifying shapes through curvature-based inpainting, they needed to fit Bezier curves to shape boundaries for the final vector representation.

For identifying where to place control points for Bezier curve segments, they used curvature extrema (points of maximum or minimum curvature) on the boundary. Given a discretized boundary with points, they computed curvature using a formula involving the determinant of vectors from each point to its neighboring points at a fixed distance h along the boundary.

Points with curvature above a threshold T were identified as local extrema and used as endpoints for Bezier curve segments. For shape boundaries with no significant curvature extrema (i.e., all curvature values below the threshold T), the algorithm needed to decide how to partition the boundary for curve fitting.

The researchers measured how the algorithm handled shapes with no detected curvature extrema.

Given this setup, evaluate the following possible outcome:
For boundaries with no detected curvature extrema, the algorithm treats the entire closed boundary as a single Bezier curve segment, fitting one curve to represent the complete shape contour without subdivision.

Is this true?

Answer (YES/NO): YES